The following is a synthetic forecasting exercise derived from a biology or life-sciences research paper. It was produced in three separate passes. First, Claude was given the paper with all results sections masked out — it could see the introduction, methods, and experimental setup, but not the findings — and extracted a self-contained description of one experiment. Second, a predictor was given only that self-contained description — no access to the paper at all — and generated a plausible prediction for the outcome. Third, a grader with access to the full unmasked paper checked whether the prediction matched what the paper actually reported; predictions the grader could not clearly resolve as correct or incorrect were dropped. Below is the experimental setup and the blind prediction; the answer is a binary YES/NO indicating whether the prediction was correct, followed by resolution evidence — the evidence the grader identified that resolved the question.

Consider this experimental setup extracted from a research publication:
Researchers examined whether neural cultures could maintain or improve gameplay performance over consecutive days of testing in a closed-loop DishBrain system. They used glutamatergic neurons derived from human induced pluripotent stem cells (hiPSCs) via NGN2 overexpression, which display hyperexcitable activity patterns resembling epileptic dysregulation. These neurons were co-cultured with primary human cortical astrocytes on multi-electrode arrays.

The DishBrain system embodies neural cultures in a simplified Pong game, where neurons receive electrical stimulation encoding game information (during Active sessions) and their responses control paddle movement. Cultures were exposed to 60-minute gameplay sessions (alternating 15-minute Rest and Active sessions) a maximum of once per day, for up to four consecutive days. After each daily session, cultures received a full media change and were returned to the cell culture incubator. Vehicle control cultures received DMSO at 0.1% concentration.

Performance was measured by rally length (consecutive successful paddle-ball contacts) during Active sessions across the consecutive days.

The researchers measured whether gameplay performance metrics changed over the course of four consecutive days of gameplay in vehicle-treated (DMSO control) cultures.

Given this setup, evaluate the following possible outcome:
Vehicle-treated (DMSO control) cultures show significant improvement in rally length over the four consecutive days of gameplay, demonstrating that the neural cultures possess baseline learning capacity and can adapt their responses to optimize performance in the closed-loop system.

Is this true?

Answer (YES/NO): NO